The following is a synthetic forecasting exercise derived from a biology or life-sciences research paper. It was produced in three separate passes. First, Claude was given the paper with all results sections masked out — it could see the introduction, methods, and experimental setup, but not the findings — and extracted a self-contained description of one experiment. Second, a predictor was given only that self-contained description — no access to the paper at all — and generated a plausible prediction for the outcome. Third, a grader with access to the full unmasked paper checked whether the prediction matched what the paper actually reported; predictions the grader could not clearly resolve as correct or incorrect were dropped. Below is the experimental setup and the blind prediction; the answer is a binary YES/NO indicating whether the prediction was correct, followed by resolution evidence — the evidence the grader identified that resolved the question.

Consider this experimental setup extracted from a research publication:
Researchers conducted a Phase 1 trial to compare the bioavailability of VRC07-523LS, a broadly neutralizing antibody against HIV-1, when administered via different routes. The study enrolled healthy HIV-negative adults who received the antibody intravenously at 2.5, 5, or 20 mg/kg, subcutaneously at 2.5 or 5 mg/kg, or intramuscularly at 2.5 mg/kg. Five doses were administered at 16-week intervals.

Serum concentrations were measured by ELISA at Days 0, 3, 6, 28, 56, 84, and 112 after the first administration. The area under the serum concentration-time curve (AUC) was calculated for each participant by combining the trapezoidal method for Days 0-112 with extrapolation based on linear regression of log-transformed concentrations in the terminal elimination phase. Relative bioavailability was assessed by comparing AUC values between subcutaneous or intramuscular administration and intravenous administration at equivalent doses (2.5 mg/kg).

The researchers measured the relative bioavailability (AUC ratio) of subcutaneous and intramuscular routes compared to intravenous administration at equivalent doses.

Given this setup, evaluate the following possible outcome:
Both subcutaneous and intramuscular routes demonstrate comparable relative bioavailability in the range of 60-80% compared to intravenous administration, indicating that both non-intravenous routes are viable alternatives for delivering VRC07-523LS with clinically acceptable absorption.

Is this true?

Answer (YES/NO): NO